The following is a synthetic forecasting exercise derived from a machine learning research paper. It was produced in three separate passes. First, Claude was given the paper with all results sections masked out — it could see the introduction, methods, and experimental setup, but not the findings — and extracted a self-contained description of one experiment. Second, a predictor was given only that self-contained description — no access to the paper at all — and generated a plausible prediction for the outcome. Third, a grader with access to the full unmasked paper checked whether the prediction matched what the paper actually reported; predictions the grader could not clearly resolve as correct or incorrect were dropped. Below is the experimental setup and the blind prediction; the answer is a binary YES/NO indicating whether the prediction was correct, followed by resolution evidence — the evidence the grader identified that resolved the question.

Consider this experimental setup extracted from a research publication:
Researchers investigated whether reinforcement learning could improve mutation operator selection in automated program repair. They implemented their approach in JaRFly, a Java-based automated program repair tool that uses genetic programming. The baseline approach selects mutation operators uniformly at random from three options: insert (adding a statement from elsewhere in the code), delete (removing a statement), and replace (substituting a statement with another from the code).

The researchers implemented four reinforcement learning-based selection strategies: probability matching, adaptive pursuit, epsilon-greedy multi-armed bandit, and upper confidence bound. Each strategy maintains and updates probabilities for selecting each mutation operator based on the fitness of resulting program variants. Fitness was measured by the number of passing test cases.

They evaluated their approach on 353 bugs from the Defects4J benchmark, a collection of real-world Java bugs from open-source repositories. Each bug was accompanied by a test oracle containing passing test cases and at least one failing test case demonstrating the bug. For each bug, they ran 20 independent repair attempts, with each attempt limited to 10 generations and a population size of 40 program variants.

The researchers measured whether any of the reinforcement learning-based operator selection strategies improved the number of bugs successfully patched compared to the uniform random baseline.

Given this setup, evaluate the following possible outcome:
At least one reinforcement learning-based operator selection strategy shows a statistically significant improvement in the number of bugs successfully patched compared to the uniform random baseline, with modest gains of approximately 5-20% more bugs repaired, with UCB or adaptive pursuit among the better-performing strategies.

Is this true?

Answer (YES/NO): NO